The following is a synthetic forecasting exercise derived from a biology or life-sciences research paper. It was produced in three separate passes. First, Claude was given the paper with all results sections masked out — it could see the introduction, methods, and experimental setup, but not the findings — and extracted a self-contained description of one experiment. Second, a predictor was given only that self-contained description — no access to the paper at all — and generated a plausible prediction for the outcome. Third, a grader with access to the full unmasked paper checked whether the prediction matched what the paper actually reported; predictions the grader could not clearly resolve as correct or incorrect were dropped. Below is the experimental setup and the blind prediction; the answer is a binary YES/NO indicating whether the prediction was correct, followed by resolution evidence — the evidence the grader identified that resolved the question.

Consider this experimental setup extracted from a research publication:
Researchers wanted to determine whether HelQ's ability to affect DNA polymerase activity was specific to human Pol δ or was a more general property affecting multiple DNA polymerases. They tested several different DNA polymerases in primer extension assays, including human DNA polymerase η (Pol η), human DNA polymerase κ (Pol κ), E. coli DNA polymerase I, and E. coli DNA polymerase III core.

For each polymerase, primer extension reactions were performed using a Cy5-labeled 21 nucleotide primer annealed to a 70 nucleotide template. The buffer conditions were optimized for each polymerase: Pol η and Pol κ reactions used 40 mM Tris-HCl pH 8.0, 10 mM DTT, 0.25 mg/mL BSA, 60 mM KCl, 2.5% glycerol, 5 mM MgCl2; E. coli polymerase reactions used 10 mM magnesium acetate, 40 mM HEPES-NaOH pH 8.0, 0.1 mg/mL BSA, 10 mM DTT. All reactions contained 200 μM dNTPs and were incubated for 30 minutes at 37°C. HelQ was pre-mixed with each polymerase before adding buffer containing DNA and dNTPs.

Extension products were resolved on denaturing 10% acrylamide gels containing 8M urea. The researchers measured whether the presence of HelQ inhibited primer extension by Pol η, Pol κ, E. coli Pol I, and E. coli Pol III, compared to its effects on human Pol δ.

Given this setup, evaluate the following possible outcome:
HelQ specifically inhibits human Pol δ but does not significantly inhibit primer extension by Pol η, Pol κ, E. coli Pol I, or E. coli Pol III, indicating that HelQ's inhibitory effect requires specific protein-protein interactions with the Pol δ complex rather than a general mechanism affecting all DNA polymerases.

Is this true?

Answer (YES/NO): YES